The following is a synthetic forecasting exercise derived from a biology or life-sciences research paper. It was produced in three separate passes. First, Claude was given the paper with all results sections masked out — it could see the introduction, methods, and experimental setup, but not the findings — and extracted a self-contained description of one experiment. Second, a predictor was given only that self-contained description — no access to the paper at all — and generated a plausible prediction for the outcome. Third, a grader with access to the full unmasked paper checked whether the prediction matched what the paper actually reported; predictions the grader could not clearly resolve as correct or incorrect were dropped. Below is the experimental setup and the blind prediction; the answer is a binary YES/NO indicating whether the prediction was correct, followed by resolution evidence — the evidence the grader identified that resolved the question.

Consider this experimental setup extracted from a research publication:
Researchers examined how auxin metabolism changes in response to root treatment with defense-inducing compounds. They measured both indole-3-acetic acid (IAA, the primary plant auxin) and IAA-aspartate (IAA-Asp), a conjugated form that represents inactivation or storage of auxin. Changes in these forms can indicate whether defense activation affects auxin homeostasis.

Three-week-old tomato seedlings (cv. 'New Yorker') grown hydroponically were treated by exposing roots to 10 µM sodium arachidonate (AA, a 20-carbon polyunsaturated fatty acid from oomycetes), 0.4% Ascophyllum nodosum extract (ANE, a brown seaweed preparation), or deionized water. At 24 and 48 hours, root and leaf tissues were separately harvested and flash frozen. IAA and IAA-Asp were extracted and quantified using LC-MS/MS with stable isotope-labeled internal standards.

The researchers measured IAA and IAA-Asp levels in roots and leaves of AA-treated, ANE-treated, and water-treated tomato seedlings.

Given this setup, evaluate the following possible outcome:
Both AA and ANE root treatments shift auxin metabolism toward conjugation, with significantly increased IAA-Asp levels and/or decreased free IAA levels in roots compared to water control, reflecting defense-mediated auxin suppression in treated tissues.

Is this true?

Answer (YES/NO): NO